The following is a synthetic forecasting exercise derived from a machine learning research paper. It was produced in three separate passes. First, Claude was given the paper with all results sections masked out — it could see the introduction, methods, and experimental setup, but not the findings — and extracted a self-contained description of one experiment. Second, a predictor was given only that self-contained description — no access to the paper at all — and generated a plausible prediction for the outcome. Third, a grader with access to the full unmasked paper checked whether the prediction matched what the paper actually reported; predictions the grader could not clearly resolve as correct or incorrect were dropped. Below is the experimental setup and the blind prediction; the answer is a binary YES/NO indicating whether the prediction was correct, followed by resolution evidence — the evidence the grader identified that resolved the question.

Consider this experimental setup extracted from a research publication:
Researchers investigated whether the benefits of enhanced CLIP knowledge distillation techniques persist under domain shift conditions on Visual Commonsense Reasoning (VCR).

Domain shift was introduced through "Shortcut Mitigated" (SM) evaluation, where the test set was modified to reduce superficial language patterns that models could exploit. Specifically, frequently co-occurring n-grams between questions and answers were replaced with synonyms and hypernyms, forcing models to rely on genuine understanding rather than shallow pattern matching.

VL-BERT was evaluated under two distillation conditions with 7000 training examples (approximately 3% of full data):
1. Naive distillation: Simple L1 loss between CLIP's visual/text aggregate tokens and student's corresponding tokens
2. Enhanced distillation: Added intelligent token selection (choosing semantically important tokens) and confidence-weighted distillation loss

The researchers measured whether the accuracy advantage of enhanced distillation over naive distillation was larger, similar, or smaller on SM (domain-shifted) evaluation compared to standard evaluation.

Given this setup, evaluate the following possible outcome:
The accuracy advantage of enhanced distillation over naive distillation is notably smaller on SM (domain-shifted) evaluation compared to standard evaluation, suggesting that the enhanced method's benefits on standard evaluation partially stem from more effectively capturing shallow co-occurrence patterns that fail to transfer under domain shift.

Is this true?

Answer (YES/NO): YES